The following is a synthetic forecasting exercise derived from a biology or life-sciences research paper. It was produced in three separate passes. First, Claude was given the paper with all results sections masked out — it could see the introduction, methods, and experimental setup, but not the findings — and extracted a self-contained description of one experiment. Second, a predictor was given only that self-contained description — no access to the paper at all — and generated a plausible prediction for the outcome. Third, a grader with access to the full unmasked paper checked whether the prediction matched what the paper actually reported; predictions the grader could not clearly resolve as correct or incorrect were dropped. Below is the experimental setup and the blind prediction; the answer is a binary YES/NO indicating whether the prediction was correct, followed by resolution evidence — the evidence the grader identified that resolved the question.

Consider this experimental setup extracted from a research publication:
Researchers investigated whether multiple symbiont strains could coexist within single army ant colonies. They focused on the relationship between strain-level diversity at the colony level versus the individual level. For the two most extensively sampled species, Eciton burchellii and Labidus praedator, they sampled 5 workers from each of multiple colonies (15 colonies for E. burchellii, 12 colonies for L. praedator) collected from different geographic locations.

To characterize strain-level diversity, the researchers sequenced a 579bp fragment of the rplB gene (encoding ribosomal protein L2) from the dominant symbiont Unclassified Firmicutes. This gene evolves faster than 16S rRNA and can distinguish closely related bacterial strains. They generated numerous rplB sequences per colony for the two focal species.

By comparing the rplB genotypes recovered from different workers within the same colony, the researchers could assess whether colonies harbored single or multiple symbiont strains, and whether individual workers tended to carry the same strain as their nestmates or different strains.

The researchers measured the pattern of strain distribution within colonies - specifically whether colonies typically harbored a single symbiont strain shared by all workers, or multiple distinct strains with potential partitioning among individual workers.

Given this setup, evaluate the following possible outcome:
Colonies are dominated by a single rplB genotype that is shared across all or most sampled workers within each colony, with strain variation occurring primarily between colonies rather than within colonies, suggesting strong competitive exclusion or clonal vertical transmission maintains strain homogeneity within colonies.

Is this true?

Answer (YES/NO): NO